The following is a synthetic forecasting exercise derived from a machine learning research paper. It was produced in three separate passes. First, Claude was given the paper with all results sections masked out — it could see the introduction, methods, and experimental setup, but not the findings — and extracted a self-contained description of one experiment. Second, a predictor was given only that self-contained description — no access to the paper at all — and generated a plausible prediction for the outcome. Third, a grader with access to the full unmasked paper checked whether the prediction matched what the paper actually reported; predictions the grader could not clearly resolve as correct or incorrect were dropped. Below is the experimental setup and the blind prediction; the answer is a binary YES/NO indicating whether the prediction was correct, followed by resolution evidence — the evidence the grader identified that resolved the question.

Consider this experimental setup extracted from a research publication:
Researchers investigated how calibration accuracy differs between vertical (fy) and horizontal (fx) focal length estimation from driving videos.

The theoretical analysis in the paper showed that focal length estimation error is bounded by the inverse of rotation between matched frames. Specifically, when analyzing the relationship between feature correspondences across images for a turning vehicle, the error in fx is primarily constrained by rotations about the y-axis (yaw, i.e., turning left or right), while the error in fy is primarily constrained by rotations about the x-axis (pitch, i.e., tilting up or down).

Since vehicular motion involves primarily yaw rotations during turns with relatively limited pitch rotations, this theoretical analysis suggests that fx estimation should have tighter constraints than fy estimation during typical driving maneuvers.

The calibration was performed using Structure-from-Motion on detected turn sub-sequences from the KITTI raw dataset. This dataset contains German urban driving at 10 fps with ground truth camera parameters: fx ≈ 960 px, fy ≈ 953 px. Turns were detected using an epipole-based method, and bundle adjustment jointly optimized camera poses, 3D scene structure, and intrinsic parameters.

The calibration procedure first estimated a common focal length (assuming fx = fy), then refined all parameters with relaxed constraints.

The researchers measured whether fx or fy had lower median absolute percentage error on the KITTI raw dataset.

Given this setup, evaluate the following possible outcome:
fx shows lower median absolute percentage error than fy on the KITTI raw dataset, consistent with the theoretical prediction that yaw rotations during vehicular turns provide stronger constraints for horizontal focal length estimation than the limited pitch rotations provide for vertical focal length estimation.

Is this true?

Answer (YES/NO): NO